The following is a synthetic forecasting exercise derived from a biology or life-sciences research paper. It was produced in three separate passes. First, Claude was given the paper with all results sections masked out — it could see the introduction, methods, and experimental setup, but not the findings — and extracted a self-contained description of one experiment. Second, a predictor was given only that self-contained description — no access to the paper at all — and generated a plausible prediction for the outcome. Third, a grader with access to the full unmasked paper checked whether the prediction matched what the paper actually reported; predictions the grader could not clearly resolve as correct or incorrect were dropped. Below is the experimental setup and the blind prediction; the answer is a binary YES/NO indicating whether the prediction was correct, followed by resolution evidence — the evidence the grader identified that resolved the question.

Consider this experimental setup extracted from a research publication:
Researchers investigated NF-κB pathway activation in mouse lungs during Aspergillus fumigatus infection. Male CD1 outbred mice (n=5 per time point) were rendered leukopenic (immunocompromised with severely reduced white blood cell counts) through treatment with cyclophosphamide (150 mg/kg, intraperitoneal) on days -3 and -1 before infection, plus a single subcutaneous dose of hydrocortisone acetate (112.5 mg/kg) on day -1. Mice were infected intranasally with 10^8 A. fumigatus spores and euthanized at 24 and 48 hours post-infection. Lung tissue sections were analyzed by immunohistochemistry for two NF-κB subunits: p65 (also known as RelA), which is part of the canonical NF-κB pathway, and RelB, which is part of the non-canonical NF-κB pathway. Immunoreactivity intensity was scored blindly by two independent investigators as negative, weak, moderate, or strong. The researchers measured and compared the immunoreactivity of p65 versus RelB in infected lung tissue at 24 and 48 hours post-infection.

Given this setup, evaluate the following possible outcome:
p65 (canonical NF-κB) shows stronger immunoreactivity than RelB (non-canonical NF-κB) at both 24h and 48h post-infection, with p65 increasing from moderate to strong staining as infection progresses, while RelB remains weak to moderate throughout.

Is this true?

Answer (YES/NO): NO